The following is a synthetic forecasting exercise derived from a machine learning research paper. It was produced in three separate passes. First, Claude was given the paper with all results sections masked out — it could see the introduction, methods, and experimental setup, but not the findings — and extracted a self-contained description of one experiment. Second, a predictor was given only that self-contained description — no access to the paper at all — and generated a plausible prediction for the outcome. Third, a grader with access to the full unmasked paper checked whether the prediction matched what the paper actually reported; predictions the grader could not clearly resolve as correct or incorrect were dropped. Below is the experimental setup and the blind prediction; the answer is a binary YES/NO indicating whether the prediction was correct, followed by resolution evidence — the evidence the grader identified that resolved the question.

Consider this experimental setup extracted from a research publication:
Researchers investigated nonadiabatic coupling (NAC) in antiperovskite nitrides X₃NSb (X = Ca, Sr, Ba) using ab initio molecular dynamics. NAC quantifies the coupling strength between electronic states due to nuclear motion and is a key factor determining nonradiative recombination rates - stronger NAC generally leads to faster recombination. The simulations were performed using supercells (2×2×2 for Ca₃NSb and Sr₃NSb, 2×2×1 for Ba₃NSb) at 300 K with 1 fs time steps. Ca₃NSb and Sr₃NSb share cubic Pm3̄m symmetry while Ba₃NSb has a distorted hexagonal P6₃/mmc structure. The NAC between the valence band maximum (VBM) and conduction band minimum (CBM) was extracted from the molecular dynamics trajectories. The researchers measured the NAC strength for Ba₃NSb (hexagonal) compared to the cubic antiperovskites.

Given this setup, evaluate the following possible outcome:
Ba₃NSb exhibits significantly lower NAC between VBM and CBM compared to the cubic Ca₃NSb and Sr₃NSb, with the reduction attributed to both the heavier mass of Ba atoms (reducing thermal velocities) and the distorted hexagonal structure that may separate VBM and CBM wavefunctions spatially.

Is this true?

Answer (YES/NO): NO